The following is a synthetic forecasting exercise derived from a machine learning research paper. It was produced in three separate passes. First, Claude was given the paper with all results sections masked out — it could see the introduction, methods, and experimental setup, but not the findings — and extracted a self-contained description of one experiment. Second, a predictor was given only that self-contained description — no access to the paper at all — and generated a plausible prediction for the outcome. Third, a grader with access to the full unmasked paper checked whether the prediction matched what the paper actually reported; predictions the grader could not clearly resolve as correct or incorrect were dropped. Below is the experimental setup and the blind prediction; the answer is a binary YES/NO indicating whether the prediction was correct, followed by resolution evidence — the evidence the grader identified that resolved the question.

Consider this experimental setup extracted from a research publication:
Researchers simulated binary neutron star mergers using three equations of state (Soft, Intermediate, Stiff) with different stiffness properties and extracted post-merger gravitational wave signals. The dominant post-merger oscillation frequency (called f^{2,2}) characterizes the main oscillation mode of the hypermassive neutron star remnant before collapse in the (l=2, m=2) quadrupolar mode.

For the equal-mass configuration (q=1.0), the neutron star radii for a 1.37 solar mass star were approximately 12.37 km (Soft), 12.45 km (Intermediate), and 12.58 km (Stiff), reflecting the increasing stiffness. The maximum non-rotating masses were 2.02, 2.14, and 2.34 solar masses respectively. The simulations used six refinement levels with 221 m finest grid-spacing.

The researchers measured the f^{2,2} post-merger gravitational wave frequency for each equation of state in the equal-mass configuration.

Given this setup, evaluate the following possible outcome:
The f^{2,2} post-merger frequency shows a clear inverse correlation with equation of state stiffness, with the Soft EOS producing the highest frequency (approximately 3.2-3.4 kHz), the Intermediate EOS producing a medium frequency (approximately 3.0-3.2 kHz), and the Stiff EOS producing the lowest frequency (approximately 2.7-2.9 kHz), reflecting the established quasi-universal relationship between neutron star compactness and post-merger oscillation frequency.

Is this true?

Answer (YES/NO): NO